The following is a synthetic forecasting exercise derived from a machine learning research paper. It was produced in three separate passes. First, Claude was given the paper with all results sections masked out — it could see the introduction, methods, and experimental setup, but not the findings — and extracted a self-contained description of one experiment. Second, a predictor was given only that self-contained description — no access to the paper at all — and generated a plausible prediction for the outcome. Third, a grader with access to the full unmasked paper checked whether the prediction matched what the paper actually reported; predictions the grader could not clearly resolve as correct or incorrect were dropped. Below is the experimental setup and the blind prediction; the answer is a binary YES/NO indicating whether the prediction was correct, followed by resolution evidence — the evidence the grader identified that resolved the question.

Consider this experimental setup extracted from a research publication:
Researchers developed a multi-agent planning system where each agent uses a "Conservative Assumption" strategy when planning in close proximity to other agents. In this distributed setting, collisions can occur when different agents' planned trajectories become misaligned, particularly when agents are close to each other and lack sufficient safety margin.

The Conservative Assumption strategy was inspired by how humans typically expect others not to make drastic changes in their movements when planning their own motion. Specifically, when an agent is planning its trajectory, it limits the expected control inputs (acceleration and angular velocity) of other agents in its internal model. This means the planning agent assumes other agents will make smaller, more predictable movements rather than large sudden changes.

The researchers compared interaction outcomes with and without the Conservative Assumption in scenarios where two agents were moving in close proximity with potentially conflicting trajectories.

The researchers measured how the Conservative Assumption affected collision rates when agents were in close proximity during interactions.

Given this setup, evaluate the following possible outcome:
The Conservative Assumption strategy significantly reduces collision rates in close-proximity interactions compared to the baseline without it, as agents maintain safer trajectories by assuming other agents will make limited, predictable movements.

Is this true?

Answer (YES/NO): YES